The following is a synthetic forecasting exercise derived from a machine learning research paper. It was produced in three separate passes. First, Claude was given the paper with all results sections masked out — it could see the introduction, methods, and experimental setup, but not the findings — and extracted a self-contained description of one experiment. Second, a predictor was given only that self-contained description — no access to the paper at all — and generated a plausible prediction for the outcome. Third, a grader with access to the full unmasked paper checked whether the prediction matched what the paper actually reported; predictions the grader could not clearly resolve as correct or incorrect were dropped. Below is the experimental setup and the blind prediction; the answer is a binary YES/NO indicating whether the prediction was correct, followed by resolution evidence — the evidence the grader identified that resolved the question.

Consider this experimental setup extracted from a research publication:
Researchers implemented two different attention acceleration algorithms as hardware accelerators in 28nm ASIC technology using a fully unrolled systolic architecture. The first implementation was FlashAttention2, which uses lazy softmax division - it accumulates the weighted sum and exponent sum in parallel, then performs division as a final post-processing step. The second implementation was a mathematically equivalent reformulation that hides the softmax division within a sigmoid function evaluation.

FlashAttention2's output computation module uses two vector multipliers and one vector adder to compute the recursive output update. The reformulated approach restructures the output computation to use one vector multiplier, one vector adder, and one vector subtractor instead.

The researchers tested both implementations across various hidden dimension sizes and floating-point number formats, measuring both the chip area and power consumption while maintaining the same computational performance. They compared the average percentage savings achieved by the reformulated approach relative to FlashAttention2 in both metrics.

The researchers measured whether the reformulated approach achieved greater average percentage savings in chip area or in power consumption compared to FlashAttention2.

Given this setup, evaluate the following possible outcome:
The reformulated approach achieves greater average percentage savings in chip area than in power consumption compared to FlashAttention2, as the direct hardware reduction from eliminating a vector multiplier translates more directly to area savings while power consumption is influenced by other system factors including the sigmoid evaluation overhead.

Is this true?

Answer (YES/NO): YES